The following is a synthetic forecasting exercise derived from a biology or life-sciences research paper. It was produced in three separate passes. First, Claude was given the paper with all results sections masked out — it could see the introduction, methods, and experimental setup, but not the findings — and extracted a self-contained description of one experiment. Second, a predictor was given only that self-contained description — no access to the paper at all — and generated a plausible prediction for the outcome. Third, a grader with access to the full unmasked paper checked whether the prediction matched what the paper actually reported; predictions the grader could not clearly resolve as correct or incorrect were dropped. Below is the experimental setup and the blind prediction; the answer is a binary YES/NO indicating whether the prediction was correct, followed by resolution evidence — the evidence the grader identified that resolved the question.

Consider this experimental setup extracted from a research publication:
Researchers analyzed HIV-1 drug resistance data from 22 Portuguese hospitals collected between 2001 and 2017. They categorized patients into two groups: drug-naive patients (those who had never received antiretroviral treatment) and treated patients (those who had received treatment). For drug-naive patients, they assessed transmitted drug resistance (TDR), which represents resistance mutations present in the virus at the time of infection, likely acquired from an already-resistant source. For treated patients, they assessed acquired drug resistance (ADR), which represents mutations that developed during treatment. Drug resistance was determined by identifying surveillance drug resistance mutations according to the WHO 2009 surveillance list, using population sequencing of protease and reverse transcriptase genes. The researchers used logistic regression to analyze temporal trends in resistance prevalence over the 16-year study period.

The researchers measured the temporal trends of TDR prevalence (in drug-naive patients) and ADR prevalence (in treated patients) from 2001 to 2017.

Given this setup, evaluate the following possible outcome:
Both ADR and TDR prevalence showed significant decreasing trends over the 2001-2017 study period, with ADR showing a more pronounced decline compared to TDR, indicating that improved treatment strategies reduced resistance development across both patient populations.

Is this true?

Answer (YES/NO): NO